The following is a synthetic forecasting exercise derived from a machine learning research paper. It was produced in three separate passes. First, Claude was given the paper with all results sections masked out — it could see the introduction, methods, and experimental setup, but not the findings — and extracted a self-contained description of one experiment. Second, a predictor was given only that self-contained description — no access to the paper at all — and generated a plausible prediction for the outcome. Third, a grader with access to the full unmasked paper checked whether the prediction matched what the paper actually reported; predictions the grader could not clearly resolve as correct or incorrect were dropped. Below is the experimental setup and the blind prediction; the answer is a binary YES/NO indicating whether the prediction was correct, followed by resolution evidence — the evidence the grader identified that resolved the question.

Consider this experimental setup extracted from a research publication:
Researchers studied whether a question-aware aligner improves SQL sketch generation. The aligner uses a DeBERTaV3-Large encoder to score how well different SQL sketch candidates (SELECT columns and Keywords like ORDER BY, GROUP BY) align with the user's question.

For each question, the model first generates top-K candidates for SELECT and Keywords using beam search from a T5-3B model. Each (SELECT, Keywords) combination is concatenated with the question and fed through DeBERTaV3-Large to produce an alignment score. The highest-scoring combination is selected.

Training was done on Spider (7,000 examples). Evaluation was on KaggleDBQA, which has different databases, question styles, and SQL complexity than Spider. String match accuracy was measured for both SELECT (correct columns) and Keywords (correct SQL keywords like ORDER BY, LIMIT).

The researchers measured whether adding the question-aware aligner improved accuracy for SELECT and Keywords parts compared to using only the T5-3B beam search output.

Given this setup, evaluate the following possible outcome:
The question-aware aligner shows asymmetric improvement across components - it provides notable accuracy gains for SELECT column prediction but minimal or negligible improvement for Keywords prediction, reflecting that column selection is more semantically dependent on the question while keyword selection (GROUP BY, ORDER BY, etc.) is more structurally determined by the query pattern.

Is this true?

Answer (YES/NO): YES